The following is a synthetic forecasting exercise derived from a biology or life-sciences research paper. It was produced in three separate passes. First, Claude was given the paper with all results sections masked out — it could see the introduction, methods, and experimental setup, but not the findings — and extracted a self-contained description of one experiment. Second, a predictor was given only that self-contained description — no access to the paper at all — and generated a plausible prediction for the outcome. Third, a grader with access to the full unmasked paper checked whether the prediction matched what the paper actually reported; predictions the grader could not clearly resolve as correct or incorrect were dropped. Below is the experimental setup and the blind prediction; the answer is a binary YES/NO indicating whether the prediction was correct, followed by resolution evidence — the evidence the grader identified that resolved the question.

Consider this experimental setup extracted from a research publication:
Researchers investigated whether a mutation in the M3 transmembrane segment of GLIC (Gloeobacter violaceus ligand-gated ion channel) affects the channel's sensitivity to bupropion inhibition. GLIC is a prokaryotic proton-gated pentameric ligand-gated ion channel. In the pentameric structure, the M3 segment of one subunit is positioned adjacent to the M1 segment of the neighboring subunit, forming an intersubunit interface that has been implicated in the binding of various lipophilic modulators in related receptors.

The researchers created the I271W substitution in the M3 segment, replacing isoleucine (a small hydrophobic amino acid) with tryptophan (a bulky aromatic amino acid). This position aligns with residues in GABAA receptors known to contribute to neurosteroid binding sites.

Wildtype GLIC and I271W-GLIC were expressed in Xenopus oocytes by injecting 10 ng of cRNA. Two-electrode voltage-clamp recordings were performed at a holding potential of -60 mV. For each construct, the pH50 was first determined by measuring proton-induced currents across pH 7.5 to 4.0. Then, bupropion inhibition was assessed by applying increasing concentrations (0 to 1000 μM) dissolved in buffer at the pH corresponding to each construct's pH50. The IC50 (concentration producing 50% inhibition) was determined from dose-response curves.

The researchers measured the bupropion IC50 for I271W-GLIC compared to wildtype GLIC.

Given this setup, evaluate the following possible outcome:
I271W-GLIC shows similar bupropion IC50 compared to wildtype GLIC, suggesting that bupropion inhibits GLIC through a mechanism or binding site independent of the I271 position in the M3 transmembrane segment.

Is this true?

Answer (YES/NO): YES